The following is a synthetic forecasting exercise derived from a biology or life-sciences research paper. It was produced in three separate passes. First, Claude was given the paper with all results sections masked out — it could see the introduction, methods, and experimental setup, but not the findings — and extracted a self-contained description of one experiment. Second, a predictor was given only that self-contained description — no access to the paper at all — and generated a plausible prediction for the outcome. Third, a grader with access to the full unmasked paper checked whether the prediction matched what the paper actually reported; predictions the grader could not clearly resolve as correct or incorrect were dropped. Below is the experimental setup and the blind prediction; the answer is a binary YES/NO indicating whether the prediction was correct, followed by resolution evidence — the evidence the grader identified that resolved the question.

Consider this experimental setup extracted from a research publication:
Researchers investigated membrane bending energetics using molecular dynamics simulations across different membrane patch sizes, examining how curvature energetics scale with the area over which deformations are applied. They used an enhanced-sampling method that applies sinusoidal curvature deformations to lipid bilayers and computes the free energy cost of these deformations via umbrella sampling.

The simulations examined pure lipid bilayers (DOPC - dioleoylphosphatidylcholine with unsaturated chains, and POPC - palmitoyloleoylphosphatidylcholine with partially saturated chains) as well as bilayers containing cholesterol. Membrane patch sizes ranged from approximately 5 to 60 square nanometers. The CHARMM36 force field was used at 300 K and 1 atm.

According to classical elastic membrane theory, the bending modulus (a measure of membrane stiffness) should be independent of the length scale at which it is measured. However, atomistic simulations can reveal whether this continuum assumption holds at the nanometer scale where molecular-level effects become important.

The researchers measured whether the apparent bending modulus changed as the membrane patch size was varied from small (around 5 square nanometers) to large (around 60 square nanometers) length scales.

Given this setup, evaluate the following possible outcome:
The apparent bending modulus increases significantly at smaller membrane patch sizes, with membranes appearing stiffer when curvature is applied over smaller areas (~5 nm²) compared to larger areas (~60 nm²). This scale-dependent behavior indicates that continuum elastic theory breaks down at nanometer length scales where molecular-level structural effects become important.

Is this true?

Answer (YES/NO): NO